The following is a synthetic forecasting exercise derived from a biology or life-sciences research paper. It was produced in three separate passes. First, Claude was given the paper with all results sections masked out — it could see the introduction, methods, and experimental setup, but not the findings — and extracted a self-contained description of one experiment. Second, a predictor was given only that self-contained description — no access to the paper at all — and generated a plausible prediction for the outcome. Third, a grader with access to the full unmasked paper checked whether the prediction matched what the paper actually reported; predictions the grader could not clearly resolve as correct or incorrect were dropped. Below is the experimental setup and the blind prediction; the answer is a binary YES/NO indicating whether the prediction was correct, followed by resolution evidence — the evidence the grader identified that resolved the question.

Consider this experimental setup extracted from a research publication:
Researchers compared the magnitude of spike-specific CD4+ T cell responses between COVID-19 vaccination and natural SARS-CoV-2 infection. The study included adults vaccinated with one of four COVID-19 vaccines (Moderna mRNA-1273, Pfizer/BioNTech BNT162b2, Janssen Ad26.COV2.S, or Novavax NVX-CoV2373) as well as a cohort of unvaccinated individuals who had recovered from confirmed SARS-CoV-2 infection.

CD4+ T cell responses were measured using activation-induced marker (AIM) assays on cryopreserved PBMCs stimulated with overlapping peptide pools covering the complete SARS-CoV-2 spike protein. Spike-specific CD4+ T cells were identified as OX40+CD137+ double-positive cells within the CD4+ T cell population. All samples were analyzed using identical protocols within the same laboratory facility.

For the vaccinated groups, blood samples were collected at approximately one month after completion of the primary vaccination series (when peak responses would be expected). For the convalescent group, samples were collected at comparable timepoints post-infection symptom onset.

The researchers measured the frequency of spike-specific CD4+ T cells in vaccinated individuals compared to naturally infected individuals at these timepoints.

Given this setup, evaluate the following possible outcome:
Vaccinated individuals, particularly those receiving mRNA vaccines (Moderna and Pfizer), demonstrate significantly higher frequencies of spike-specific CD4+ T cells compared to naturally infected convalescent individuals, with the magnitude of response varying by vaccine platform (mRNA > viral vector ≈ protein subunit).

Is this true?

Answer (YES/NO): NO